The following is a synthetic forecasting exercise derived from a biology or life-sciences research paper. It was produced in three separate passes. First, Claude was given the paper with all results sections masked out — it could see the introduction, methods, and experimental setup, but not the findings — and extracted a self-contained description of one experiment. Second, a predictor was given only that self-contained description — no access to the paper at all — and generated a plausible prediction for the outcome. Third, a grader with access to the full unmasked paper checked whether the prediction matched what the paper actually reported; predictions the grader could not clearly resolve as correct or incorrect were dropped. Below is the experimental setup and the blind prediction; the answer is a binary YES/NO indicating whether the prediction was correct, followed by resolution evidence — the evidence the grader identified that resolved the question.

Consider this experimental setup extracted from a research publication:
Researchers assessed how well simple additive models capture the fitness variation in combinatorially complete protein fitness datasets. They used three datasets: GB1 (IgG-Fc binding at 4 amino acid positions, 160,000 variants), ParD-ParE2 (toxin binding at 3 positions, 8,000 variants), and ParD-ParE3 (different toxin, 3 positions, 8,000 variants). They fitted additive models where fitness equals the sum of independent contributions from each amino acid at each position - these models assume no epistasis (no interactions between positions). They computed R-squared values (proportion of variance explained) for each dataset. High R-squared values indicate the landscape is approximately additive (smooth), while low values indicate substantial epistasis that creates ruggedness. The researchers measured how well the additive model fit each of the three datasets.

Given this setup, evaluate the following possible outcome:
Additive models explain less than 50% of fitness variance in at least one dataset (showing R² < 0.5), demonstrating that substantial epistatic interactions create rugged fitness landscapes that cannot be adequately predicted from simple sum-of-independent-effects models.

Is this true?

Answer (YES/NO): NO